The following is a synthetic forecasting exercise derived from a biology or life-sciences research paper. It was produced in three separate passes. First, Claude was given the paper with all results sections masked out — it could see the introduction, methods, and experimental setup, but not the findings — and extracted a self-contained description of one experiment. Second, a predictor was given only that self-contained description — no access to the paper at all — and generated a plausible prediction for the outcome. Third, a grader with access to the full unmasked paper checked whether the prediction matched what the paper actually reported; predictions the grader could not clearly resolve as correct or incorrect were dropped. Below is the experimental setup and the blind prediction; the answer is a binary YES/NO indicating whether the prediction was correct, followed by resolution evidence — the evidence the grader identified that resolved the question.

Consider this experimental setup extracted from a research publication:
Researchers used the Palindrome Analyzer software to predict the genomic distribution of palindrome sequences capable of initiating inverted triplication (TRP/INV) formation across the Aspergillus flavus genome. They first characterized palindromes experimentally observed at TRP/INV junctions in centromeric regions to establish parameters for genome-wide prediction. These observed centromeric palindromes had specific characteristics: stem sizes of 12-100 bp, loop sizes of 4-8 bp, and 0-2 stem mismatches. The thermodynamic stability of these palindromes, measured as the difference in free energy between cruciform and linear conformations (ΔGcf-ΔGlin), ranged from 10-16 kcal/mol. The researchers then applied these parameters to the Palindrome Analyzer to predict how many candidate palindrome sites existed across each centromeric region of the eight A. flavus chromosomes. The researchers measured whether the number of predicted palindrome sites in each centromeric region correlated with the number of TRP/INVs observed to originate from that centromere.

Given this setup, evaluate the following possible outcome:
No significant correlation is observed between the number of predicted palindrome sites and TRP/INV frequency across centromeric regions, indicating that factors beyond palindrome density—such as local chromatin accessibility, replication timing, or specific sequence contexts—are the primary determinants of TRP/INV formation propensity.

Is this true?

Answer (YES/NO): NO